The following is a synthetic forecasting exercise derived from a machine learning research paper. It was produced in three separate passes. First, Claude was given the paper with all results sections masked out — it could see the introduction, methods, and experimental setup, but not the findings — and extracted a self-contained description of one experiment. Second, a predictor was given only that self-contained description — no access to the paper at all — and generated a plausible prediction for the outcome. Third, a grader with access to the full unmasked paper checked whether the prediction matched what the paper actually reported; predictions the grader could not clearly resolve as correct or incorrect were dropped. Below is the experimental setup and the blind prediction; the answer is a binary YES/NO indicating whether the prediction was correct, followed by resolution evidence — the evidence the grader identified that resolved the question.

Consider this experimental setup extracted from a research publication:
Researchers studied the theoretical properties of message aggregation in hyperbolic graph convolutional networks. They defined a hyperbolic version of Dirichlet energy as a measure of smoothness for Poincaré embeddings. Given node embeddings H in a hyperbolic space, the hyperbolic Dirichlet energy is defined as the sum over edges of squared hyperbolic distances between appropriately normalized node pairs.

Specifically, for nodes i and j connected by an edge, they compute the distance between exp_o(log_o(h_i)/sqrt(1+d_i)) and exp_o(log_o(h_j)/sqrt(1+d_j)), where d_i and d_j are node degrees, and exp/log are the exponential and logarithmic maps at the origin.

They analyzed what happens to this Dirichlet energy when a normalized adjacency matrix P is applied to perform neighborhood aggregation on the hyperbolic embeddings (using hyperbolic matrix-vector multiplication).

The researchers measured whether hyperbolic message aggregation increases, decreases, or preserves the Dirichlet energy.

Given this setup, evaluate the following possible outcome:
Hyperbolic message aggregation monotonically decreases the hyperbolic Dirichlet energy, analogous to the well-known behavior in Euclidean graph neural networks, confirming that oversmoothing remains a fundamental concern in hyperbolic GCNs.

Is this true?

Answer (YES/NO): YES